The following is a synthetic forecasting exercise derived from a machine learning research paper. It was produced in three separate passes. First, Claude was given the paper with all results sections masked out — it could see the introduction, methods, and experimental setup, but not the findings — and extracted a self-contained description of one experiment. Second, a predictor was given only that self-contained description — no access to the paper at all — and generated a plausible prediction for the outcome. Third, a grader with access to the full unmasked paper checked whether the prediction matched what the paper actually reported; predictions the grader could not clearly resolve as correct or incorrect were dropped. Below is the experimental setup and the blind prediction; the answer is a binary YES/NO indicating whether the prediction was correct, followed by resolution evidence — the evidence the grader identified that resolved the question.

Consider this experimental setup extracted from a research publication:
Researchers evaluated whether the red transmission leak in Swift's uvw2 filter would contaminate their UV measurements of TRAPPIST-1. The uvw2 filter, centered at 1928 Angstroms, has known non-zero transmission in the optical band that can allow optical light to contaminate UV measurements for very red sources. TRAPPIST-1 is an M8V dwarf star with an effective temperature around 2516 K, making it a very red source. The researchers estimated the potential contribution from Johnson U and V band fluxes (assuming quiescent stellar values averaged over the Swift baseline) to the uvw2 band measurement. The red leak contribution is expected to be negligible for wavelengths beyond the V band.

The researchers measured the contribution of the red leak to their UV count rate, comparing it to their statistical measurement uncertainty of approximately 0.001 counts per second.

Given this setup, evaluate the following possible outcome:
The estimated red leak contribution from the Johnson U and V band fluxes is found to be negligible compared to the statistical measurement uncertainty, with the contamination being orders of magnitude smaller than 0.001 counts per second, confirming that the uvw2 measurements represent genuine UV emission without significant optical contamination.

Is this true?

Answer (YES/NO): NO